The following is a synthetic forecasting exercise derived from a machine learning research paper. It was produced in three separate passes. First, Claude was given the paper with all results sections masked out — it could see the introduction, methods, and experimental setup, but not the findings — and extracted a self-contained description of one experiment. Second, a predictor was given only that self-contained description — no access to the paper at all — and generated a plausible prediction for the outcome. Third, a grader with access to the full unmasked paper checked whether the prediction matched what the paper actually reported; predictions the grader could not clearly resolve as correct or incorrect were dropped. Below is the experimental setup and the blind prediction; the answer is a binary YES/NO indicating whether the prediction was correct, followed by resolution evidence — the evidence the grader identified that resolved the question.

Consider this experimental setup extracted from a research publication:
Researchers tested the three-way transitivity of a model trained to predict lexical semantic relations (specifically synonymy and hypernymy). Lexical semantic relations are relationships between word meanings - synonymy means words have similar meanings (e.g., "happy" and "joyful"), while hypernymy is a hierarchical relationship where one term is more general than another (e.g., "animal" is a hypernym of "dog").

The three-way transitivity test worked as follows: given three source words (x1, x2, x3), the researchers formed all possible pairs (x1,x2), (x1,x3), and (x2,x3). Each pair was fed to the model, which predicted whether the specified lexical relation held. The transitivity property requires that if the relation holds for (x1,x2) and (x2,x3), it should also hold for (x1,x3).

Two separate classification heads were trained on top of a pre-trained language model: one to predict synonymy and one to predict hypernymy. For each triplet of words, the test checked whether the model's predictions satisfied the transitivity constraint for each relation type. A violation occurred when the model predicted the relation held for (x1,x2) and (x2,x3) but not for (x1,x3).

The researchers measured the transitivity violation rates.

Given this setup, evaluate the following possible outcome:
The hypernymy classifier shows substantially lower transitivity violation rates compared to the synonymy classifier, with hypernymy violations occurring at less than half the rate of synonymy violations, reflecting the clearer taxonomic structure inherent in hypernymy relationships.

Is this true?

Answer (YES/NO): NO